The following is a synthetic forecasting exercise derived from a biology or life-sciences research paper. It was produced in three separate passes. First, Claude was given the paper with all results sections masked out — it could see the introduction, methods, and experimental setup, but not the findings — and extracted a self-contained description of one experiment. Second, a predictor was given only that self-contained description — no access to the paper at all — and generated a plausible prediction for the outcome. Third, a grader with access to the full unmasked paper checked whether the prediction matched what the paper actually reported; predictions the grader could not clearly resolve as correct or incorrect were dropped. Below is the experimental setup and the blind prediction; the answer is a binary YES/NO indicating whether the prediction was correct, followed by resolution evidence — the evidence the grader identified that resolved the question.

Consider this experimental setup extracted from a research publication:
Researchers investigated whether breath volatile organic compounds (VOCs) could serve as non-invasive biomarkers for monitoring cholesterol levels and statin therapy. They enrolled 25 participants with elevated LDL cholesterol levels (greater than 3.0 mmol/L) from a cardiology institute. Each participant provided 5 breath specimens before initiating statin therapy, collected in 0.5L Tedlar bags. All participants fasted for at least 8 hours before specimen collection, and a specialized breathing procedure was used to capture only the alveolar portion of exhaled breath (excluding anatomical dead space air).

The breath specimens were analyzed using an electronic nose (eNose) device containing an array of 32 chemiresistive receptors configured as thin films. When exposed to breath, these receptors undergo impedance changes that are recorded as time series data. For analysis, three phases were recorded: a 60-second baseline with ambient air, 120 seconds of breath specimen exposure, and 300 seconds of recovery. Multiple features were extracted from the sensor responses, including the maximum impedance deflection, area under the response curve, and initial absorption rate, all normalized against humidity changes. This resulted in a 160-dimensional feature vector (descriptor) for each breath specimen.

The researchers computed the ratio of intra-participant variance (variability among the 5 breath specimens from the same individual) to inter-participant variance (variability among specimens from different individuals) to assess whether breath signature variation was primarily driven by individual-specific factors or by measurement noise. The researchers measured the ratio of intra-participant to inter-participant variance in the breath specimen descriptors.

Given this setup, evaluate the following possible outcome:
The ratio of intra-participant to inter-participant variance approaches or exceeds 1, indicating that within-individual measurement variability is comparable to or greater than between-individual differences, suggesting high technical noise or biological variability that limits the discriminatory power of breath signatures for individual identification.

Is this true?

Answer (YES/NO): NO